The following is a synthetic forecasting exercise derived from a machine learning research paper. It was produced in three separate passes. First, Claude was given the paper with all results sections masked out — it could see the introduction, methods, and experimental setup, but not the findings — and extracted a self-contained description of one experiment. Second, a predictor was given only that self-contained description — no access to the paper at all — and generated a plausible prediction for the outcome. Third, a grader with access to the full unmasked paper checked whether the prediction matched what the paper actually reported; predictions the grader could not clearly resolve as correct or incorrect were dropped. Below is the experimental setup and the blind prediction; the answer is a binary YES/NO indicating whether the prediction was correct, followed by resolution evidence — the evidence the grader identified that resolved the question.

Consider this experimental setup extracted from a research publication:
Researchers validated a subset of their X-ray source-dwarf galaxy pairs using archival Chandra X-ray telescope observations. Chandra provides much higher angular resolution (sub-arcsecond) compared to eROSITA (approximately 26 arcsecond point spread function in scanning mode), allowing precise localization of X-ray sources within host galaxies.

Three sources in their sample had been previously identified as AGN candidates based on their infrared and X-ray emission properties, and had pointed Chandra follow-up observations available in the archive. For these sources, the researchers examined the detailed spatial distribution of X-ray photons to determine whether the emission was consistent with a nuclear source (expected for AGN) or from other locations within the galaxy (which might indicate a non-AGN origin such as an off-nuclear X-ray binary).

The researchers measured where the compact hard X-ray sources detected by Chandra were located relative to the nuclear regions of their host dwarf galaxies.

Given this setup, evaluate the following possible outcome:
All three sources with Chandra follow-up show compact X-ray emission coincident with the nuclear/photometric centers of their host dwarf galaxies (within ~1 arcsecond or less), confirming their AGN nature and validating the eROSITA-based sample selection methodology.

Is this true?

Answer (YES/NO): NO